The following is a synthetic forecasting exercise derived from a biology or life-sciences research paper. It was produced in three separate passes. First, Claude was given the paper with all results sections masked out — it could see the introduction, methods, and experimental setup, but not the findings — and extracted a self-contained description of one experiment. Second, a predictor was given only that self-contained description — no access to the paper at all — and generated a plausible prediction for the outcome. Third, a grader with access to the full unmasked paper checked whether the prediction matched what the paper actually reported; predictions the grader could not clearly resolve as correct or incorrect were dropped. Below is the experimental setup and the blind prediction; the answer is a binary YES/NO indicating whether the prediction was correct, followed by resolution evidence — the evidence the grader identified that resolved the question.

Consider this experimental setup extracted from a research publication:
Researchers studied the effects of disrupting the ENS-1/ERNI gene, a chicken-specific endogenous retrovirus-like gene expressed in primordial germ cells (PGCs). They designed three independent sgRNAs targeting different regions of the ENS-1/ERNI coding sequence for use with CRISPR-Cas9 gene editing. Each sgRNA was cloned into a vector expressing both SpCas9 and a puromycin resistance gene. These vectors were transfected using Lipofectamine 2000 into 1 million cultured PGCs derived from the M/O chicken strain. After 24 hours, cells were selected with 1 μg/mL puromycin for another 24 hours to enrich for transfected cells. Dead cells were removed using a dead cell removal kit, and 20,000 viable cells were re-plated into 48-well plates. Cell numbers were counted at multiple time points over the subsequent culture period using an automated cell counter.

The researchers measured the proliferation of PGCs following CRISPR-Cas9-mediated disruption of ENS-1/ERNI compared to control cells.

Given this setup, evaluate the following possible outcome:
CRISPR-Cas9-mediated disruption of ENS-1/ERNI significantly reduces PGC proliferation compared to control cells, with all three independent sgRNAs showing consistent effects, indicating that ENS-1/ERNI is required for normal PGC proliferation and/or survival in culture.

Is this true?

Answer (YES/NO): NO